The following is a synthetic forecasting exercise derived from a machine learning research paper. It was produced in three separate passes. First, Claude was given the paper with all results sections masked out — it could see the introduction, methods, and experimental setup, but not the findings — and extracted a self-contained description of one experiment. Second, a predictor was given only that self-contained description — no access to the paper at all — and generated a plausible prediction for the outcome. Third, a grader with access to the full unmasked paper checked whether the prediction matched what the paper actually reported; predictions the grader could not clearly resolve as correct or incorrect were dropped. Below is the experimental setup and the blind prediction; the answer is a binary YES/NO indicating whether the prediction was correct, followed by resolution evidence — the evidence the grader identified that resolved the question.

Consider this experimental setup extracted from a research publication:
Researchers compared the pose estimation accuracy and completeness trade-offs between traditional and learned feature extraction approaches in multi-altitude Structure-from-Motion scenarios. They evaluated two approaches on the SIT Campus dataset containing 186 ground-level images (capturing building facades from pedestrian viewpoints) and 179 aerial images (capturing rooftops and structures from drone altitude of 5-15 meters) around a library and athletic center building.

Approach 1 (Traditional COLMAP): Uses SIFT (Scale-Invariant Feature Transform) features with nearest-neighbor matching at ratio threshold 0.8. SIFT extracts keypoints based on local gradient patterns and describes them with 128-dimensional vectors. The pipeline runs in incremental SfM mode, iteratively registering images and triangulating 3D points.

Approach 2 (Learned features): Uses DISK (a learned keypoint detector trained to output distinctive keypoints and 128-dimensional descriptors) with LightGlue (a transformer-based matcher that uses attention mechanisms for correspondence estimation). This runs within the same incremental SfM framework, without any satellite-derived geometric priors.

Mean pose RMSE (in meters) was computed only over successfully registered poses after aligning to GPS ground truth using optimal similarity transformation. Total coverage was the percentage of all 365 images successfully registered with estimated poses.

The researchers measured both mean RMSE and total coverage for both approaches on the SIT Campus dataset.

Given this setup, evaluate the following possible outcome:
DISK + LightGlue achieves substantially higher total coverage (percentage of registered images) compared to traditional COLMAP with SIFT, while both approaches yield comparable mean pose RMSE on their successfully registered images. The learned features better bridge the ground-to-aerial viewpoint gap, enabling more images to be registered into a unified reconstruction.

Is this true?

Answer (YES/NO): NO